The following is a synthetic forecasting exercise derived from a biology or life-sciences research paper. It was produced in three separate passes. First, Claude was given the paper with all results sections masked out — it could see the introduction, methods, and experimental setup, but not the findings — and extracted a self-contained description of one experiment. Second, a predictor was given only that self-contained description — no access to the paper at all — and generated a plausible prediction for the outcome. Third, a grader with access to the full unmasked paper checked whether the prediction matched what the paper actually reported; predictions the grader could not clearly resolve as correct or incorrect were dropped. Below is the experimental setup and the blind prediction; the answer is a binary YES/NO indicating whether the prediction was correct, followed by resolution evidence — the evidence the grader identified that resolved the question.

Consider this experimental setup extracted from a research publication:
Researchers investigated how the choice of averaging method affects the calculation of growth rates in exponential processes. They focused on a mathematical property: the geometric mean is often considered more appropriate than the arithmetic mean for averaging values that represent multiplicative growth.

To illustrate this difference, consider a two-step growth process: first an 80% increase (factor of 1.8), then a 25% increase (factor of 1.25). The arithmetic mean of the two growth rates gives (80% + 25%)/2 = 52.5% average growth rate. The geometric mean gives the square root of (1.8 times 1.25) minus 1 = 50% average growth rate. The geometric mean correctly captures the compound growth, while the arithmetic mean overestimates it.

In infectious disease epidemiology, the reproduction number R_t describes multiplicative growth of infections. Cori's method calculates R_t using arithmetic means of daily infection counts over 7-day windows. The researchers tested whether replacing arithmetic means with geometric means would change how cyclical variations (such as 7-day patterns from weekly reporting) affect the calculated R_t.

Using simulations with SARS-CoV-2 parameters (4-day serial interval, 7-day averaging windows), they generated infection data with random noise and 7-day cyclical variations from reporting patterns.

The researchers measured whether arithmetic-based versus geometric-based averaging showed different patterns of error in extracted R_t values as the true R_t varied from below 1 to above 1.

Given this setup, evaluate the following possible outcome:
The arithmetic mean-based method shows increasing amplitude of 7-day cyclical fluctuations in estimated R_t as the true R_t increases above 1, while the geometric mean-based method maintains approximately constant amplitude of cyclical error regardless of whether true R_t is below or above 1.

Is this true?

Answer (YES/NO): NO